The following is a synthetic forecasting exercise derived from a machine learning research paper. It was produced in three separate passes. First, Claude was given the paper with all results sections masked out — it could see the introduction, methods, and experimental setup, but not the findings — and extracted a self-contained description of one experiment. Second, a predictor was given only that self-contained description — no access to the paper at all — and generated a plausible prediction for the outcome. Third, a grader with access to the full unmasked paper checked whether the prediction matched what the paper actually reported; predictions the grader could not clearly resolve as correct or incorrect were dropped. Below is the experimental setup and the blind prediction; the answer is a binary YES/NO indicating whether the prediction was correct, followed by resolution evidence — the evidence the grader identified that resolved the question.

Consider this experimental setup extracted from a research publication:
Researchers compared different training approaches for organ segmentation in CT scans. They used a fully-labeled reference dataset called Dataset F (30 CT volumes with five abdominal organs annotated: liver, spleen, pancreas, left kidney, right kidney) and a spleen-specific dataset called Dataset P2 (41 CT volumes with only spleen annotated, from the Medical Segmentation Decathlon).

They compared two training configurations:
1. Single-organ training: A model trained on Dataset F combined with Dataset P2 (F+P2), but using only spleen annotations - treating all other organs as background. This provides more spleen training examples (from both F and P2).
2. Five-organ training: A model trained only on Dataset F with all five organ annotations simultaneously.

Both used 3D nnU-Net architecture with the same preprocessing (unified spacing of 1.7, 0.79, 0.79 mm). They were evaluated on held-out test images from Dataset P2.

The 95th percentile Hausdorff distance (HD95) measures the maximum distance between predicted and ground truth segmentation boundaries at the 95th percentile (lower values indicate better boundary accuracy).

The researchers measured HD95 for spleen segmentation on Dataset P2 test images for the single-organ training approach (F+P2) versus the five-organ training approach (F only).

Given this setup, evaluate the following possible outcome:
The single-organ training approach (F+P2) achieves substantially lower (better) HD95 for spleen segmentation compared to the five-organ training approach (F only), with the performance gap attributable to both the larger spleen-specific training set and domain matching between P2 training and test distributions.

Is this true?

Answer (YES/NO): NO